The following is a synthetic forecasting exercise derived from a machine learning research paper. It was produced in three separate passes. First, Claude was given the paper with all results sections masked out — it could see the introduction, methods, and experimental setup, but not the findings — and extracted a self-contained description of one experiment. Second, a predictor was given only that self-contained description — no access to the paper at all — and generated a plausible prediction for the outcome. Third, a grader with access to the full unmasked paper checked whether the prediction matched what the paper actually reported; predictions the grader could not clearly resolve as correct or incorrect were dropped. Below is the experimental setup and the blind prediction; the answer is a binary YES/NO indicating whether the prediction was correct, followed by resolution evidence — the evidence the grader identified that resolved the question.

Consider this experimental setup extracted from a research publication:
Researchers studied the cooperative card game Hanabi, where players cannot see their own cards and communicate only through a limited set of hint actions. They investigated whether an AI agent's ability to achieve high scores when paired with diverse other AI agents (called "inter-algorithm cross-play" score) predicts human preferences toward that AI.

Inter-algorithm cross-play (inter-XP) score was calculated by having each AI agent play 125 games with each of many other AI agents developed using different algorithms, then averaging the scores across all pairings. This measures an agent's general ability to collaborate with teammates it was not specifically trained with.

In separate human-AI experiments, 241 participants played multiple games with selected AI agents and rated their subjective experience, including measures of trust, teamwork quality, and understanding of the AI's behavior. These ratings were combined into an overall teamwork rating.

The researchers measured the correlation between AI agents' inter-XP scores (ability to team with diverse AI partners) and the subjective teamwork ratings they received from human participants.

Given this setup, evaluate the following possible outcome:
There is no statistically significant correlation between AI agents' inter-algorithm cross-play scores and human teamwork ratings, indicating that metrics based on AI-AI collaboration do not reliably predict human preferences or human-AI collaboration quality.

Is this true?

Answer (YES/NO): YES